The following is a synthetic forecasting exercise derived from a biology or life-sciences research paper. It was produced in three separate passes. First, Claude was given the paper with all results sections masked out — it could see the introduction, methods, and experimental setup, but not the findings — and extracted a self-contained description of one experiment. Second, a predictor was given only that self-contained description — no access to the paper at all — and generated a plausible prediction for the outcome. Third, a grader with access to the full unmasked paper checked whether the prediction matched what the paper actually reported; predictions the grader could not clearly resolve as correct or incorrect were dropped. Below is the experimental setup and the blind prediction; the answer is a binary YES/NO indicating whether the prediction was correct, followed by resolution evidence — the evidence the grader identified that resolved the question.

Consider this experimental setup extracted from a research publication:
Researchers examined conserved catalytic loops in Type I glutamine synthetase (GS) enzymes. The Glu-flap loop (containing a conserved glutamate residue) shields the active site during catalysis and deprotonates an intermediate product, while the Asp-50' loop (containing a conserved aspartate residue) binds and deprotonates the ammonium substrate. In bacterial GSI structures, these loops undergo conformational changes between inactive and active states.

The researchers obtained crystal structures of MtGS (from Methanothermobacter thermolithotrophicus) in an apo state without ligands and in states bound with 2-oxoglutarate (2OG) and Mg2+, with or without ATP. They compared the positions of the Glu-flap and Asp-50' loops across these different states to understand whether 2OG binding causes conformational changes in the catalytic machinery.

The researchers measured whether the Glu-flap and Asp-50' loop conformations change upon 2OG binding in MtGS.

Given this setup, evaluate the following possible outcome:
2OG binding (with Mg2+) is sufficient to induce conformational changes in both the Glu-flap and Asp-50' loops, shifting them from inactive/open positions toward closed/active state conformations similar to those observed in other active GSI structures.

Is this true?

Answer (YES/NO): YES